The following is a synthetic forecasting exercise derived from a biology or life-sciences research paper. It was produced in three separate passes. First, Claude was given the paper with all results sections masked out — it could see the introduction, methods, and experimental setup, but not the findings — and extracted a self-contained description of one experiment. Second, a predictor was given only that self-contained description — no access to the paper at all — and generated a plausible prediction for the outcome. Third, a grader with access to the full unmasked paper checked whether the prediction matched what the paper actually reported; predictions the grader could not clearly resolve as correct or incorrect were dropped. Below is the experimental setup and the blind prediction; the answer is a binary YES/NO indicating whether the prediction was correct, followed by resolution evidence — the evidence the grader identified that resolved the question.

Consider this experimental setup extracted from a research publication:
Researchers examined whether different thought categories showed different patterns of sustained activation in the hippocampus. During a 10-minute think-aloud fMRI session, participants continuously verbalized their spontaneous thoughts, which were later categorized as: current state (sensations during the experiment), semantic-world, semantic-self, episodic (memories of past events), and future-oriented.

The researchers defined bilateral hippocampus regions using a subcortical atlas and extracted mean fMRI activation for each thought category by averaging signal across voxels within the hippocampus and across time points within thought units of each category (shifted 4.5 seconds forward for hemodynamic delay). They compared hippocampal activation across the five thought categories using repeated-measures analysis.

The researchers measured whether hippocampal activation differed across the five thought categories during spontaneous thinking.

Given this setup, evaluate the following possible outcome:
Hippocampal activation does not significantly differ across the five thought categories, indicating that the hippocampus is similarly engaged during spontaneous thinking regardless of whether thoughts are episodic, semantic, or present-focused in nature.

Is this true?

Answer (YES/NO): NO